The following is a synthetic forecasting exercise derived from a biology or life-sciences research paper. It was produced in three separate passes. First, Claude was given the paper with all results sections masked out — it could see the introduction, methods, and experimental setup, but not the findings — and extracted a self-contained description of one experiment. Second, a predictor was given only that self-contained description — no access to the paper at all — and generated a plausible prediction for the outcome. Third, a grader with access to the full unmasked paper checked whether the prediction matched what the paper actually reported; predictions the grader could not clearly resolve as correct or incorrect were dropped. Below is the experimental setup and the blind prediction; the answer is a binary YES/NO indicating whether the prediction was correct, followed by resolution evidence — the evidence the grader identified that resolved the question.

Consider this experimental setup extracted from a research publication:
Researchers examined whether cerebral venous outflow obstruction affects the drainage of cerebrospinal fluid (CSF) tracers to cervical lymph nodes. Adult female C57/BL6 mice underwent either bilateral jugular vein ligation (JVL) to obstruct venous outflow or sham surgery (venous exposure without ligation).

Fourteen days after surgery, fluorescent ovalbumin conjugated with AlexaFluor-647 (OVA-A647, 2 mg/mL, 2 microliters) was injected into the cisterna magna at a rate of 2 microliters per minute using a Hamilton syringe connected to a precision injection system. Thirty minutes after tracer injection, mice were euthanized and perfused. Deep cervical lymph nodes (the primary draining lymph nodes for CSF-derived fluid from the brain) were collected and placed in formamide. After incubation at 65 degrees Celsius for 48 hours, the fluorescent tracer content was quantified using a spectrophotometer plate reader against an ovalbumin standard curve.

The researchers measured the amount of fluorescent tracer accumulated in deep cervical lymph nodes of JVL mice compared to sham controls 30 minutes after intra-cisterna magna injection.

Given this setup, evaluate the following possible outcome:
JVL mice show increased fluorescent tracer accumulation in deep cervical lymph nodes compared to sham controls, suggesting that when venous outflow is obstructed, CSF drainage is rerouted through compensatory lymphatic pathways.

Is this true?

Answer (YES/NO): YES